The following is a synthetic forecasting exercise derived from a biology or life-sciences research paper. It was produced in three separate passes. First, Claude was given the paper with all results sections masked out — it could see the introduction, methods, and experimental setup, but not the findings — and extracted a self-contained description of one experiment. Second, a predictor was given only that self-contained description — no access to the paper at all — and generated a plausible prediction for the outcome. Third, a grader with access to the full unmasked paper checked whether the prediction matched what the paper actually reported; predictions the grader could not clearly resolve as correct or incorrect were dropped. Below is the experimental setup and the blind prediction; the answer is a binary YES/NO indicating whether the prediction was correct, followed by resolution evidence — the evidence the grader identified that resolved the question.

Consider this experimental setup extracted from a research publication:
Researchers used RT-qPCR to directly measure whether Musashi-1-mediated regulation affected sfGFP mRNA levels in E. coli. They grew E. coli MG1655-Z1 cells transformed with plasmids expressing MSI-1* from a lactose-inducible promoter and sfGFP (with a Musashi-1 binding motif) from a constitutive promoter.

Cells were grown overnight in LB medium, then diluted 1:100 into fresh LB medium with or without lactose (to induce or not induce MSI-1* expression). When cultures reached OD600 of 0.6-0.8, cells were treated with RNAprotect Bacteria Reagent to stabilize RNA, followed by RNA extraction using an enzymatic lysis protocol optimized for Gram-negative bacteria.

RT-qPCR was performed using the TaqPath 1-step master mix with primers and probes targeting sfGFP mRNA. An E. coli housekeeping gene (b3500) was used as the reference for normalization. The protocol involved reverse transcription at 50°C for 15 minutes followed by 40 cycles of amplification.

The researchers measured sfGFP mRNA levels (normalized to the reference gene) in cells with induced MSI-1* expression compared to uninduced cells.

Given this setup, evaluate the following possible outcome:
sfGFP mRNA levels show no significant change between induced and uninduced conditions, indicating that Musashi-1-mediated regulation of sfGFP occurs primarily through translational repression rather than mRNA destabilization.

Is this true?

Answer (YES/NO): YES